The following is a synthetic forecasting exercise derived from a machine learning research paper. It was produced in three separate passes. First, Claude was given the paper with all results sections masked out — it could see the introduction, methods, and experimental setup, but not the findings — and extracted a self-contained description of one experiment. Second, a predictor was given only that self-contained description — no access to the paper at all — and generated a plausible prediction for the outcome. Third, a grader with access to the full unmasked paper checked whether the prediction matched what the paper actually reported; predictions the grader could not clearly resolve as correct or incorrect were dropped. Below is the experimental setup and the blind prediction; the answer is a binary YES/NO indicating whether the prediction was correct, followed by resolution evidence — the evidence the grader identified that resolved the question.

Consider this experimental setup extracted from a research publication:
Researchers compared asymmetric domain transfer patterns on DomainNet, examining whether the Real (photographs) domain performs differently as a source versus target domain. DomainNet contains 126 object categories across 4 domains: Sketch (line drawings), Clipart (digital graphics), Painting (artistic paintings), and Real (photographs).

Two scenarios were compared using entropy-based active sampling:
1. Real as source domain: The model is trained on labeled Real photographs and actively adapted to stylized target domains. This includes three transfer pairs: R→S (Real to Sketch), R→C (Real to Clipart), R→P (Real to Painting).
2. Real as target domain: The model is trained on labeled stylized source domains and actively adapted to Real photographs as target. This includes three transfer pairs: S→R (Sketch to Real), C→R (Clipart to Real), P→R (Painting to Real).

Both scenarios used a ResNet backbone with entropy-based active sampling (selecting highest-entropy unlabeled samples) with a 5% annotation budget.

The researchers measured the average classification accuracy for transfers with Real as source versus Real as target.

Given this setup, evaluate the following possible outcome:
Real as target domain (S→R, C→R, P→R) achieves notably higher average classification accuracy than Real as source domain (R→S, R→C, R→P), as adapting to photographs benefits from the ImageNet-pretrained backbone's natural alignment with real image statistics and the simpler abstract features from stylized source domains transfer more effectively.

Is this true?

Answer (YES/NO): YES